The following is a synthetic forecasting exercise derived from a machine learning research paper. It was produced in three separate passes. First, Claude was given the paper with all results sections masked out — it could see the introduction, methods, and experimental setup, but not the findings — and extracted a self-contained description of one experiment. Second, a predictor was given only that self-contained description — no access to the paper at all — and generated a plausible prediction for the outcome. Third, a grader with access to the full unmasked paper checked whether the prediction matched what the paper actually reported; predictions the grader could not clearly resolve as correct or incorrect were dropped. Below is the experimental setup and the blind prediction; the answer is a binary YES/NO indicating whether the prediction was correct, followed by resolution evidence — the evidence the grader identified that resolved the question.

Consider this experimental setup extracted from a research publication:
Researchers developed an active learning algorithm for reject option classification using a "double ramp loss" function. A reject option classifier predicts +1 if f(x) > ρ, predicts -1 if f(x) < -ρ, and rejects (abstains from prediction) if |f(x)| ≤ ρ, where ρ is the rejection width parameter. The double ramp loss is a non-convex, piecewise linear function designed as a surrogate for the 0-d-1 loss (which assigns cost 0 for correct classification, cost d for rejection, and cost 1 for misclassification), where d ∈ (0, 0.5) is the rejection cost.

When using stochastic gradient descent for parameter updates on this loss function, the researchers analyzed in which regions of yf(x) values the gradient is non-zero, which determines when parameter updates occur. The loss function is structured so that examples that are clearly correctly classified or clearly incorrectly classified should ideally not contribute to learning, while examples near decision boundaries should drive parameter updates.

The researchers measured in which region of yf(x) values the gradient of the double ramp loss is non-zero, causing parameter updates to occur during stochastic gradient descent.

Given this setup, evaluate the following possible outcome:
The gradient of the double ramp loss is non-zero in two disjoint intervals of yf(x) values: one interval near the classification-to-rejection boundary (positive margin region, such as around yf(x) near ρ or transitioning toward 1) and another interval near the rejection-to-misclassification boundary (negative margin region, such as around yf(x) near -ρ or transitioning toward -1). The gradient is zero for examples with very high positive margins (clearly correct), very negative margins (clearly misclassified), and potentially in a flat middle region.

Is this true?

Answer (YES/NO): YES